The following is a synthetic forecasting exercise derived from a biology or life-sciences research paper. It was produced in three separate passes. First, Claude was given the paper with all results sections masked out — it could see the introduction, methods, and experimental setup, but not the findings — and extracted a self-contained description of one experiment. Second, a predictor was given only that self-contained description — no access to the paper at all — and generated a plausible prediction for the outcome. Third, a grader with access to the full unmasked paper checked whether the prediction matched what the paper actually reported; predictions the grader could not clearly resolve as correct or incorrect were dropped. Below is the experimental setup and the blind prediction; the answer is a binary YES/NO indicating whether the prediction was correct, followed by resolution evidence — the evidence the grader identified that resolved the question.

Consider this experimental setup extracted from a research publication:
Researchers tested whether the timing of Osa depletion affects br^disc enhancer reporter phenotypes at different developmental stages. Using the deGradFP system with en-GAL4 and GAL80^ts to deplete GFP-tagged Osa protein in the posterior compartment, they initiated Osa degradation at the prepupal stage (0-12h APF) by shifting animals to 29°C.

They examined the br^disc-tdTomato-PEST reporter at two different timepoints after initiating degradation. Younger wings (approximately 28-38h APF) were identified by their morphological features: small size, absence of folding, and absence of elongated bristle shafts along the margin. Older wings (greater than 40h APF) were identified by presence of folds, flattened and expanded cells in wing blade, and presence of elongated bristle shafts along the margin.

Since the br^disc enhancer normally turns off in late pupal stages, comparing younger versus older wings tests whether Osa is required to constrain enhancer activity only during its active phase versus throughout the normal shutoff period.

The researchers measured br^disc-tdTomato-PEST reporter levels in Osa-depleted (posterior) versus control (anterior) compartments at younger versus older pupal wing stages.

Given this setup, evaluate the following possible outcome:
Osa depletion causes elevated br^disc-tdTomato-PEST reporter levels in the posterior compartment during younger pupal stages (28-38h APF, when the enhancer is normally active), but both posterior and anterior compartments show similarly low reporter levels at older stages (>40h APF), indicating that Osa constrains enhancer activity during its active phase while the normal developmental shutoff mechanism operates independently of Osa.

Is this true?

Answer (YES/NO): YES